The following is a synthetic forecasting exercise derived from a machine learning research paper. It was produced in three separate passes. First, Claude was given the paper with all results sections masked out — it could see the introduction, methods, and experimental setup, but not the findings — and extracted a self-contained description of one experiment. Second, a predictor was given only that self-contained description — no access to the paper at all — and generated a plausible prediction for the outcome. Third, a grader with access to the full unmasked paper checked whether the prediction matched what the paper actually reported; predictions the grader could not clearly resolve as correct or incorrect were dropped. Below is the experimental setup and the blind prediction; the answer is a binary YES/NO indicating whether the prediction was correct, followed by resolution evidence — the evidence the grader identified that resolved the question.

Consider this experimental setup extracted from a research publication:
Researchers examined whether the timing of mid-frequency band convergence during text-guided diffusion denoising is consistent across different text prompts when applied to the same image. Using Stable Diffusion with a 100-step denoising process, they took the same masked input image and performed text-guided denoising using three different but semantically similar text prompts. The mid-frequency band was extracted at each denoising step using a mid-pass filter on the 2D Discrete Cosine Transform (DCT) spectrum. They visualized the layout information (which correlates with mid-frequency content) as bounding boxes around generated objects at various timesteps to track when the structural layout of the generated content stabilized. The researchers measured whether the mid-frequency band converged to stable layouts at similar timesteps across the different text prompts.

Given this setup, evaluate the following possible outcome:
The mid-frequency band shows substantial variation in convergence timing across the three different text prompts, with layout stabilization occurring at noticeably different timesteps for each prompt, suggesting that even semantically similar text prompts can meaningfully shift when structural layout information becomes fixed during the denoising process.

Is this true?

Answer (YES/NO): NO